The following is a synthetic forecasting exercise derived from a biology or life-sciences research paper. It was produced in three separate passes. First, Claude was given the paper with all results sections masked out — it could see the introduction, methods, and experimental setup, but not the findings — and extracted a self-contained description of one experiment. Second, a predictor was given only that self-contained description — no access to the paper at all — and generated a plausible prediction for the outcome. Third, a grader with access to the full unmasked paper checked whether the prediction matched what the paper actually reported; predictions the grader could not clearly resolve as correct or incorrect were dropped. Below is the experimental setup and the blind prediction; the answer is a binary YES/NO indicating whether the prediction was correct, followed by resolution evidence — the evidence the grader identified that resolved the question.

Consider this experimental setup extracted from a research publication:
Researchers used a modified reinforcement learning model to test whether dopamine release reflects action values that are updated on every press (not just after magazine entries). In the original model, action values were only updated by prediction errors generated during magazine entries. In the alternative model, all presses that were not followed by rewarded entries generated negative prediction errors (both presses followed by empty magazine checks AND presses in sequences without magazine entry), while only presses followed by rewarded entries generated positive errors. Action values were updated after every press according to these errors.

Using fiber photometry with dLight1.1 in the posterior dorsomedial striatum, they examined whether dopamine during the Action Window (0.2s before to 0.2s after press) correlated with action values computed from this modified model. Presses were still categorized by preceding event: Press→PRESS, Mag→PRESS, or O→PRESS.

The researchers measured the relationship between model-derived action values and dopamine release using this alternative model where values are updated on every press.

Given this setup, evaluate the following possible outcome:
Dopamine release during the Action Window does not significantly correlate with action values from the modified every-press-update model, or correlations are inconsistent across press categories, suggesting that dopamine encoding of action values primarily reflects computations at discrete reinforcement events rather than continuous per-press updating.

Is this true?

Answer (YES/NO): YES